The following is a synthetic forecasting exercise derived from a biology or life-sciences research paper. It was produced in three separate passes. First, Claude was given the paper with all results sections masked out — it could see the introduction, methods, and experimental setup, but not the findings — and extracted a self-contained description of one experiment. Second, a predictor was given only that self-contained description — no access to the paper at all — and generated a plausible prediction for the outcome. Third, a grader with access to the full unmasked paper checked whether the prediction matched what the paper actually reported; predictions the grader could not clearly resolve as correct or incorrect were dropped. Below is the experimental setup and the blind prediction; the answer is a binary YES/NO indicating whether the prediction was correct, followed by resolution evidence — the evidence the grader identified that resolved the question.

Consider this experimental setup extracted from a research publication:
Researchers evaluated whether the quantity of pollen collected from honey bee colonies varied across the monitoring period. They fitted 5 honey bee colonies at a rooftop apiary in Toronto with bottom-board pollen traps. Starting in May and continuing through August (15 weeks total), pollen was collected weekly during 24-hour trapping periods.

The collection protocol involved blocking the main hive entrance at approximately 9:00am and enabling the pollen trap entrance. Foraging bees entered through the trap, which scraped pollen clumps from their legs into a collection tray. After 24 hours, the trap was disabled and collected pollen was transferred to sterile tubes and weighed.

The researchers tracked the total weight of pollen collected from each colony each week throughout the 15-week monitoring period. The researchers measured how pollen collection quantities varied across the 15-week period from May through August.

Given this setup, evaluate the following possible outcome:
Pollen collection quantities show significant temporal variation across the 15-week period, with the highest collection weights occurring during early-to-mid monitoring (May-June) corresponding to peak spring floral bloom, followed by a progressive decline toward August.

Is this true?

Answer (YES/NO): YES